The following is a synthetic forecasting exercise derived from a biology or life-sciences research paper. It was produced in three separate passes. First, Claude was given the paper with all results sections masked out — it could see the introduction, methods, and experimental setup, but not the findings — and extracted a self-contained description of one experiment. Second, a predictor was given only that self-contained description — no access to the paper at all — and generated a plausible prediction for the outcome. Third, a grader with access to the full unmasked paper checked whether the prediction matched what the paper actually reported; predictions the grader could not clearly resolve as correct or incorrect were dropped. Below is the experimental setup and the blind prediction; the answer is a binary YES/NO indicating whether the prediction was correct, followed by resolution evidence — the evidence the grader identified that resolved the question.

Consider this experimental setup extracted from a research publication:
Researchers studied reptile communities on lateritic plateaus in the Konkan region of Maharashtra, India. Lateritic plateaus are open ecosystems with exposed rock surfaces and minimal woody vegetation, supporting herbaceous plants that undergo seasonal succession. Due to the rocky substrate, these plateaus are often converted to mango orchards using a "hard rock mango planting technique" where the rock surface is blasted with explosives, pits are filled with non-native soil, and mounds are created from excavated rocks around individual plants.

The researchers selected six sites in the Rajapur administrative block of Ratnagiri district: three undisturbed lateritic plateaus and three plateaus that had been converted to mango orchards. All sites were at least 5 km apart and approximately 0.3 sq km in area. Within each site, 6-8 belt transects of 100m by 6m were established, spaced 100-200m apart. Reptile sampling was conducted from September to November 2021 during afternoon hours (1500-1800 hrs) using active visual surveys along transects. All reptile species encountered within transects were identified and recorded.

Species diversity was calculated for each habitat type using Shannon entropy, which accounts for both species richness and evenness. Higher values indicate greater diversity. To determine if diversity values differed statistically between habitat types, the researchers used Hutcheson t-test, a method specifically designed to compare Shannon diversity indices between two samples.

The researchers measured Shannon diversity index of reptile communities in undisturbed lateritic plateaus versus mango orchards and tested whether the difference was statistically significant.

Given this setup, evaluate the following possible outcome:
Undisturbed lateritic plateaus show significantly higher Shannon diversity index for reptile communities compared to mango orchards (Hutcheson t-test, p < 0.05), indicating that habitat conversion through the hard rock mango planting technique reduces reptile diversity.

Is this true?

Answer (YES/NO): NO